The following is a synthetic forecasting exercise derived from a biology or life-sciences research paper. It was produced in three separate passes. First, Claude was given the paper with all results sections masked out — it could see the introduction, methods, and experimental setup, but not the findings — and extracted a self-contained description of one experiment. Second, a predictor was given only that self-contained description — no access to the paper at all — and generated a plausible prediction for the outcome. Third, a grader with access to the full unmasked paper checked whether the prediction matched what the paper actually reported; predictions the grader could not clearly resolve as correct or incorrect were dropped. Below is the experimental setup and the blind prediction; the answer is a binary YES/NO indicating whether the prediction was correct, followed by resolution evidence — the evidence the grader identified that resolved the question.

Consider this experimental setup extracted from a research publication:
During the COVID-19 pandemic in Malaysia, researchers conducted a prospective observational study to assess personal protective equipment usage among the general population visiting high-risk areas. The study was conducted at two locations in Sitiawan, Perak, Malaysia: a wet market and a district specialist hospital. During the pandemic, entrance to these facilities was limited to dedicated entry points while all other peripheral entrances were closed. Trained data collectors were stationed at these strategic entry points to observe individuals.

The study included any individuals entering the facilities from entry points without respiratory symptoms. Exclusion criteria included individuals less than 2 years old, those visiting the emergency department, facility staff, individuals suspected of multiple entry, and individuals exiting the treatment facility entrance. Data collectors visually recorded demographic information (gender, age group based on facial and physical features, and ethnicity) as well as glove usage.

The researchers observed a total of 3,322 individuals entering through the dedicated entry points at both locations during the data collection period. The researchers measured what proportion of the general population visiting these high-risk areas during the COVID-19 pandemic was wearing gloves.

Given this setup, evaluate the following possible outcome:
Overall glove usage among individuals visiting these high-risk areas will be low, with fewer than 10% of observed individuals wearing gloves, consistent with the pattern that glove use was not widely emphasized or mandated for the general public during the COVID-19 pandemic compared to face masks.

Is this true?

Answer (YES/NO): YES